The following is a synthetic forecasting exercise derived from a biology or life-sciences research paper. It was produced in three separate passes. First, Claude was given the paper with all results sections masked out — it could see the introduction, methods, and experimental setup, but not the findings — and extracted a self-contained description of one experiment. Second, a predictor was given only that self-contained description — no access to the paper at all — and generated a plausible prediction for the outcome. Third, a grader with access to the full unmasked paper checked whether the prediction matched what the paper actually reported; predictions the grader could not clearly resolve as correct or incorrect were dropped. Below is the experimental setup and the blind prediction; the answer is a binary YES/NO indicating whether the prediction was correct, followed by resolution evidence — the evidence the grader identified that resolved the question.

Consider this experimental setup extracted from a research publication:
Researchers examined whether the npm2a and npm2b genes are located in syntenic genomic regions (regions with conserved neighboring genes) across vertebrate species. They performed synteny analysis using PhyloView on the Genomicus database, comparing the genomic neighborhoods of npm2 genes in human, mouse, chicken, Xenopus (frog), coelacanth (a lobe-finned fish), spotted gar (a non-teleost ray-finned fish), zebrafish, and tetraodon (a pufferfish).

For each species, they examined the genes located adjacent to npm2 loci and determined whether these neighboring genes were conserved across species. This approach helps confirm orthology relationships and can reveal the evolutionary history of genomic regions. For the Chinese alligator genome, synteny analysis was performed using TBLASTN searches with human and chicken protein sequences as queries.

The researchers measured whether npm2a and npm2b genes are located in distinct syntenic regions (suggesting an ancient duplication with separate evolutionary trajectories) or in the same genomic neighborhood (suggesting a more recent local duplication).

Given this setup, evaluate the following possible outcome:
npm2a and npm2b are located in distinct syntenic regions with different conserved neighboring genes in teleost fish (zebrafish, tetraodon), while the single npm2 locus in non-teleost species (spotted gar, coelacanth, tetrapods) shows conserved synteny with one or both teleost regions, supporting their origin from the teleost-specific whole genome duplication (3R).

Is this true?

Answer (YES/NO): NO